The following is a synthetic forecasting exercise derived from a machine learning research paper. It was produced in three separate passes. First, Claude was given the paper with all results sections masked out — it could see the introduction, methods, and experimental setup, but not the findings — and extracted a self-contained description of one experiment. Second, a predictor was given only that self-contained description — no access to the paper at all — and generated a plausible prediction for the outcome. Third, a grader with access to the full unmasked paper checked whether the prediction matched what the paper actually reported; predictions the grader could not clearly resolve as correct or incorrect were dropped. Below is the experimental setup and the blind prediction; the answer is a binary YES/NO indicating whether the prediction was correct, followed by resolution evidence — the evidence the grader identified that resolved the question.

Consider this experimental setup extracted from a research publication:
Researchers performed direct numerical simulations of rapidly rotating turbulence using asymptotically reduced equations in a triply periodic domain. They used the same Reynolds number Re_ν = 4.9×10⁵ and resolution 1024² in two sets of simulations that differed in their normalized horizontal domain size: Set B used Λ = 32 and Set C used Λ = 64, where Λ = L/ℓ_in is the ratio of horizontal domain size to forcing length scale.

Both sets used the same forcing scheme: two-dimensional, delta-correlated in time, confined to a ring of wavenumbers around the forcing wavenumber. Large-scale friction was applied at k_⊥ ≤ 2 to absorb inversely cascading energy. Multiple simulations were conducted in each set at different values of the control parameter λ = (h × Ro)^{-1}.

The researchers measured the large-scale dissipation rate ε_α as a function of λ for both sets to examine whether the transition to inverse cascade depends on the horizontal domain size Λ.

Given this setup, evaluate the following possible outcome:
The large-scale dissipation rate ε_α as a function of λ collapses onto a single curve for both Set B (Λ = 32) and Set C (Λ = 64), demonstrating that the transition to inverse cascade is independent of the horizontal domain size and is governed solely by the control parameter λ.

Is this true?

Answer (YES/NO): NO